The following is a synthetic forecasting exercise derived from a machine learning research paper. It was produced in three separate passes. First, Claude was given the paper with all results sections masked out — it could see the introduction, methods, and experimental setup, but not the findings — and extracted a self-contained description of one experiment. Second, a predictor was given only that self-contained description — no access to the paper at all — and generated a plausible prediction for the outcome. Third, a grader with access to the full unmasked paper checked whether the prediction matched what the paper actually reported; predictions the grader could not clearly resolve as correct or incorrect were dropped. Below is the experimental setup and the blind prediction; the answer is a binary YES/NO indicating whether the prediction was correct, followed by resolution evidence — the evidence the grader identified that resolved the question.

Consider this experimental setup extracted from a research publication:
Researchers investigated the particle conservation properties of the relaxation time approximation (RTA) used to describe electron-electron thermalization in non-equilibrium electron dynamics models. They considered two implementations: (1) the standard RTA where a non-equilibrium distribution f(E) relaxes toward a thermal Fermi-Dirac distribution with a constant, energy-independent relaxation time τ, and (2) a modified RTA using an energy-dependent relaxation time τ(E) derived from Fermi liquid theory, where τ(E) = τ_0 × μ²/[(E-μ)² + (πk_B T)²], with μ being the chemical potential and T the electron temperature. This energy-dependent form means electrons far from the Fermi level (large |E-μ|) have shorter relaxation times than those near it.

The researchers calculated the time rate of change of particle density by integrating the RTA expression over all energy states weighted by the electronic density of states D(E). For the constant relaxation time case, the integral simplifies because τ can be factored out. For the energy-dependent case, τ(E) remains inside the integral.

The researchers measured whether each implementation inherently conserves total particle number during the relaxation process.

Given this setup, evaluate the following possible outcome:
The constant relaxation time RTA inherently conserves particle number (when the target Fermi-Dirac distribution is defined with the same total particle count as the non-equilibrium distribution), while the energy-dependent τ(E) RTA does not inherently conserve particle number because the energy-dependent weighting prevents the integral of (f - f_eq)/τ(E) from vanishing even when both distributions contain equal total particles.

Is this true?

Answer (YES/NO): YES